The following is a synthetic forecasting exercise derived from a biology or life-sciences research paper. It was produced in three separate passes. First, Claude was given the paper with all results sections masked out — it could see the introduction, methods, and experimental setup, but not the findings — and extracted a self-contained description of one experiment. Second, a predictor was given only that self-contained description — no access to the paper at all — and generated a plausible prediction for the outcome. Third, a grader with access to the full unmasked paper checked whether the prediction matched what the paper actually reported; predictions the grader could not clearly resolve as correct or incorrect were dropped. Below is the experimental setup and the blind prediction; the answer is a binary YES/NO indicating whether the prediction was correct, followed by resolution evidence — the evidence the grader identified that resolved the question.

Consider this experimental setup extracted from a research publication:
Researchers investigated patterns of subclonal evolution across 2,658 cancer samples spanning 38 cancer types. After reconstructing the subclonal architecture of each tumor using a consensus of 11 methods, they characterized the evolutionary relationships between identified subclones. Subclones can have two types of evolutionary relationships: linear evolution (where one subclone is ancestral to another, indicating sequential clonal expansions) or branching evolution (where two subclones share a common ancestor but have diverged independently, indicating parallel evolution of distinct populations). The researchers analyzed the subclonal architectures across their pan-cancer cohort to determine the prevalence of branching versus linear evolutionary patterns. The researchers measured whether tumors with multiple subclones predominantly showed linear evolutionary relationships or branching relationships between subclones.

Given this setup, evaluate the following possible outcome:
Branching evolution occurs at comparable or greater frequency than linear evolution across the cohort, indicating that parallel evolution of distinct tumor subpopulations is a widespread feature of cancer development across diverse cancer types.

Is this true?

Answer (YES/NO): YES